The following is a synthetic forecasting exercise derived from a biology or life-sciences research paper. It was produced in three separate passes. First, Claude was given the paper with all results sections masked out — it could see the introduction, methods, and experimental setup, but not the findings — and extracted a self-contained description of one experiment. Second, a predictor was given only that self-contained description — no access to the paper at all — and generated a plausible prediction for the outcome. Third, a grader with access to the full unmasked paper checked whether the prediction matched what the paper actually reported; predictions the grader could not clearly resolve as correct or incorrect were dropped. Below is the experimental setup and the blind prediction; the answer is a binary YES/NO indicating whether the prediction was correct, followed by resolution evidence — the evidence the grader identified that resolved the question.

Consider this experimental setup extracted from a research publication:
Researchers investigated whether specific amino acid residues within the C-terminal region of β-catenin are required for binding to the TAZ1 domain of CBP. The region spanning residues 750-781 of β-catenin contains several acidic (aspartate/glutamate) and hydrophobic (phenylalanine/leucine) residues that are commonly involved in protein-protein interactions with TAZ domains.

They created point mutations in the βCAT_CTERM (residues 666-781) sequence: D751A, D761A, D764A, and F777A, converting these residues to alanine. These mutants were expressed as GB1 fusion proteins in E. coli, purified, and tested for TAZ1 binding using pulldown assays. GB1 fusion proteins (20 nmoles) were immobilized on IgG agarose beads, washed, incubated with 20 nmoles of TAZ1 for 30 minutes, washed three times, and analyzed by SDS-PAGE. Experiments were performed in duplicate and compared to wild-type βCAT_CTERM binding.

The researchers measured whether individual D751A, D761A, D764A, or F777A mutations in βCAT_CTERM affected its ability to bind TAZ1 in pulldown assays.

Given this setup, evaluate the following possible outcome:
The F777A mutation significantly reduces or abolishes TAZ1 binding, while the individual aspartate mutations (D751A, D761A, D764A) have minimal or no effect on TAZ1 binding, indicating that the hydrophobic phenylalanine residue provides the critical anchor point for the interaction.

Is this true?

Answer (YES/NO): NO